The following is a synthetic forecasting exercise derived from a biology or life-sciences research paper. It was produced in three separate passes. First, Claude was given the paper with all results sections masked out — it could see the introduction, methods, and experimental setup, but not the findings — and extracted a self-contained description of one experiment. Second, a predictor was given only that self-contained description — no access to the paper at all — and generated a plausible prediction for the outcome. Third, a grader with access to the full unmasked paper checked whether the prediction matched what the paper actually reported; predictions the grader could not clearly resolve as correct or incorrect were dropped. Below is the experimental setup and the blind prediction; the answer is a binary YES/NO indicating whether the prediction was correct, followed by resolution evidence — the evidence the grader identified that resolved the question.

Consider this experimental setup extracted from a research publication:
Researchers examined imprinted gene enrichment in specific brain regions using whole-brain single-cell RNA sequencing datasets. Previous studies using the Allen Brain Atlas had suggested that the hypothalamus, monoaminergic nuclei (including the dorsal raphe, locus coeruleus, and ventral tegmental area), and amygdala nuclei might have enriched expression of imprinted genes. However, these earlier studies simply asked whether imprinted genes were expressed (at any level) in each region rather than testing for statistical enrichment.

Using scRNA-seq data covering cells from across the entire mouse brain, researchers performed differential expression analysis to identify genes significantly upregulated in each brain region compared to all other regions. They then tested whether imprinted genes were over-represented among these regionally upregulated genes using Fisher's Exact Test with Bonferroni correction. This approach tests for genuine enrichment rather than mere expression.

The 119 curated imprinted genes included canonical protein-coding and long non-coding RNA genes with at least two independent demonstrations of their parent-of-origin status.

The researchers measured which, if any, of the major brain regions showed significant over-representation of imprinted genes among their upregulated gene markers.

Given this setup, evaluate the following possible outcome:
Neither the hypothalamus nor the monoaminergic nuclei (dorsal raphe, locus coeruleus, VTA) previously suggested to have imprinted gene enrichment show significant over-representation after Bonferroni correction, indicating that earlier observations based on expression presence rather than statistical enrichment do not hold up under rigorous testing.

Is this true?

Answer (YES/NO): NO